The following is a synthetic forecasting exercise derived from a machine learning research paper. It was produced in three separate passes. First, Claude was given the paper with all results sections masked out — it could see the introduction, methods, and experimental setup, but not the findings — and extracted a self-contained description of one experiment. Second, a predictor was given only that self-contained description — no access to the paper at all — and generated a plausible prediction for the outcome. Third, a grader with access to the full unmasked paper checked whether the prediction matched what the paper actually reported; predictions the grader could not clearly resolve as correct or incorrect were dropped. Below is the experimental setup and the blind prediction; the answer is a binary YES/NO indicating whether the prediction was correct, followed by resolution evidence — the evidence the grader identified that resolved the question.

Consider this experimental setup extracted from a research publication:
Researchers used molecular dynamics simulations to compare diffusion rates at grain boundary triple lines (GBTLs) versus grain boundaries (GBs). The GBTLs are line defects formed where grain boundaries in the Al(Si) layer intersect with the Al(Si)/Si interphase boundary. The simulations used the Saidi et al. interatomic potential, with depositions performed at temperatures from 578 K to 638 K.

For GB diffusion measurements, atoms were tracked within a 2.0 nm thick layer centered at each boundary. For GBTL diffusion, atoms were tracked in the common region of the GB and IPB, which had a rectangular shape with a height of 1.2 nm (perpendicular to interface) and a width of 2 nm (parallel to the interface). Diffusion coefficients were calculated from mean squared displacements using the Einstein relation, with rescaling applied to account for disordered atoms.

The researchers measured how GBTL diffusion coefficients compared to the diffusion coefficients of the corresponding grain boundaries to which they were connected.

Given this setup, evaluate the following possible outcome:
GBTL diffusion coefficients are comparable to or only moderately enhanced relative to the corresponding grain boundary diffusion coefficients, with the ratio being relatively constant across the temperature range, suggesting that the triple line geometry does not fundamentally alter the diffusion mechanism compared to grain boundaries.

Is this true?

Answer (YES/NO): NO